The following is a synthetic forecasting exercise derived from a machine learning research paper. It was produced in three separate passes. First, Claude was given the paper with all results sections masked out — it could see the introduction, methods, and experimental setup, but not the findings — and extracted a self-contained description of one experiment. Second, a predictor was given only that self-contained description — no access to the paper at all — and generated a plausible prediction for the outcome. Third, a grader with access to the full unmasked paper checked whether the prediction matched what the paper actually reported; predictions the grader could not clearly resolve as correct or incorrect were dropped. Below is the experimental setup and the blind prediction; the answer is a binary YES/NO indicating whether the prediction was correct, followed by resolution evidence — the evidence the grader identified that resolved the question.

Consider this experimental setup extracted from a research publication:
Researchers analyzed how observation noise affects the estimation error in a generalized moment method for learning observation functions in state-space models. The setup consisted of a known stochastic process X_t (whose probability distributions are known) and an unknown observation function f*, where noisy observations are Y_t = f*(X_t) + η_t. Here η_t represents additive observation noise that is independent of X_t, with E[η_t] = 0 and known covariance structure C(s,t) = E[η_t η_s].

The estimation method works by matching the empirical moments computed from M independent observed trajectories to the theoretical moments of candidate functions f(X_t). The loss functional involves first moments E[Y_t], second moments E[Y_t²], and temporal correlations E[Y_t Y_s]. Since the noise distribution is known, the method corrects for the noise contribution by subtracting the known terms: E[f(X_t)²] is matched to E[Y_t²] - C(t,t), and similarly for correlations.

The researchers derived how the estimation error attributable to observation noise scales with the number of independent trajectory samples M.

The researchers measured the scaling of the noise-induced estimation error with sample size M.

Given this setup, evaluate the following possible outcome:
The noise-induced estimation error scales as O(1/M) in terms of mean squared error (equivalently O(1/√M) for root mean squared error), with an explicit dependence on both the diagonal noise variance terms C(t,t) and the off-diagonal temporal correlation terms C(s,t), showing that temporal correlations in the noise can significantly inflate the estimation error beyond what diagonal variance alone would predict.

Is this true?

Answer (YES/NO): NO